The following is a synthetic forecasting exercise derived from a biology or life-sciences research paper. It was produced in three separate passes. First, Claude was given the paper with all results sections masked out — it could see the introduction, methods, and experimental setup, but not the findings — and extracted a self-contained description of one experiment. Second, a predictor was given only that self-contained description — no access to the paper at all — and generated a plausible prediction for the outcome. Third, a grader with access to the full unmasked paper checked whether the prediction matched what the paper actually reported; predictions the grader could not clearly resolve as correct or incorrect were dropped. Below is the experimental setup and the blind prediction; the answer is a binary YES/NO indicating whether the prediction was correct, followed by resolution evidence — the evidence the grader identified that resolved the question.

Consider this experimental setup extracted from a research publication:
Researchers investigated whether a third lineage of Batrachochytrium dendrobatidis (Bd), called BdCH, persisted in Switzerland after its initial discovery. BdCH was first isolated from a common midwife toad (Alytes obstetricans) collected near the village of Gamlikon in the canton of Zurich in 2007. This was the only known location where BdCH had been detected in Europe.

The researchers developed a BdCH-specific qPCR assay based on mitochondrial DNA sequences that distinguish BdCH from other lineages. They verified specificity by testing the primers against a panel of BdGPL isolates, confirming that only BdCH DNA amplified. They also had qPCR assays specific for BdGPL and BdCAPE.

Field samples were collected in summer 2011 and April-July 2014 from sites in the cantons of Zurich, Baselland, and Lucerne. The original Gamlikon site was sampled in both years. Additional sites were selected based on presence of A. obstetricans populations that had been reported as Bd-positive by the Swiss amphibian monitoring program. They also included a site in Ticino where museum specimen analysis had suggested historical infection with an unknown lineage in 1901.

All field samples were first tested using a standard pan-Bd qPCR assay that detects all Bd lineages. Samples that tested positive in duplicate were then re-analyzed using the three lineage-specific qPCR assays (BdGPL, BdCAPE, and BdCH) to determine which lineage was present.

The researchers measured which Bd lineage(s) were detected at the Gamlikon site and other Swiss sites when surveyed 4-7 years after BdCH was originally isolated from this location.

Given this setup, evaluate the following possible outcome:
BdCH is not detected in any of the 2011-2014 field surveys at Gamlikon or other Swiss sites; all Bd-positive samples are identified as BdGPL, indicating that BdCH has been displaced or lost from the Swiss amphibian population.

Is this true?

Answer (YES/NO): YES